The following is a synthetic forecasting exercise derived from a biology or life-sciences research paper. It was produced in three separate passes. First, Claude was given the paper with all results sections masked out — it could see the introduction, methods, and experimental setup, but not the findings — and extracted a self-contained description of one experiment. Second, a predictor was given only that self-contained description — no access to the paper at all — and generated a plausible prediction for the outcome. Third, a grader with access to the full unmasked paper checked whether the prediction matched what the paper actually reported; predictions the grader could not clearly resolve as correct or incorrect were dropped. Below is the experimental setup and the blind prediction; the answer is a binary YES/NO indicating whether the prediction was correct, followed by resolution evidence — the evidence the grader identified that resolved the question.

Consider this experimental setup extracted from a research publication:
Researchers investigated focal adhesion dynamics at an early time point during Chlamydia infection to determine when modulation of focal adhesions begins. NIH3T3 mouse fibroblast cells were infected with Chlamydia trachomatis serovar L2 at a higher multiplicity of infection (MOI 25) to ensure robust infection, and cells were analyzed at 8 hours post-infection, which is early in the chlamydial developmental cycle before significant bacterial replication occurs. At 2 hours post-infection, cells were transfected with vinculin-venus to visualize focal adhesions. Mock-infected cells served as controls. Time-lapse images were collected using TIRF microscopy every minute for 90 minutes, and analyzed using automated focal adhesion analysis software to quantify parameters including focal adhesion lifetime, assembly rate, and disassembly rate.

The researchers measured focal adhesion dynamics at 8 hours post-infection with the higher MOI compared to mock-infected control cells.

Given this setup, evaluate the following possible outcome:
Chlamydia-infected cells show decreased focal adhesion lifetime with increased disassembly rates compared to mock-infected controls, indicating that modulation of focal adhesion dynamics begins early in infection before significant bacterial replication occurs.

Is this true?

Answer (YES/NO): NO